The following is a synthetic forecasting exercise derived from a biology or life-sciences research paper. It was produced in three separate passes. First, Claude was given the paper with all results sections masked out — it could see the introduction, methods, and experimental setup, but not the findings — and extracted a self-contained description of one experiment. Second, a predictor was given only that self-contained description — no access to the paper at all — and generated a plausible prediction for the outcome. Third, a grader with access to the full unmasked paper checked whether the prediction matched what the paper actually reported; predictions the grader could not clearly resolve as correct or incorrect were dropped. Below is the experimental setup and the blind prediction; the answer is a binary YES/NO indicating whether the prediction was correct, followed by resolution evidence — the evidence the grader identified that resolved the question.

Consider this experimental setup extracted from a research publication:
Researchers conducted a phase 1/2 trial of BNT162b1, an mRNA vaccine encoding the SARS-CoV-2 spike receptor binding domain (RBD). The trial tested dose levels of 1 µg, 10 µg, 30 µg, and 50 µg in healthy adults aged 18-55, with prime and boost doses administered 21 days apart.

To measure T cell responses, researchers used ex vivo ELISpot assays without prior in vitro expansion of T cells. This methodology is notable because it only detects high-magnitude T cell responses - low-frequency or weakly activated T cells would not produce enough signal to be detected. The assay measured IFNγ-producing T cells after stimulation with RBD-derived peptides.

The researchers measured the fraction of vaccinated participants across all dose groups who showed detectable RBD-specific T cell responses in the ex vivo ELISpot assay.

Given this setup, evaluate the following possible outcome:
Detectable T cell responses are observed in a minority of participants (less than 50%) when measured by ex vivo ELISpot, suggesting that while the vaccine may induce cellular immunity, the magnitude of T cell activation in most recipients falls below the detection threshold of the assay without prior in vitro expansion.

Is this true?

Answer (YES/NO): NO